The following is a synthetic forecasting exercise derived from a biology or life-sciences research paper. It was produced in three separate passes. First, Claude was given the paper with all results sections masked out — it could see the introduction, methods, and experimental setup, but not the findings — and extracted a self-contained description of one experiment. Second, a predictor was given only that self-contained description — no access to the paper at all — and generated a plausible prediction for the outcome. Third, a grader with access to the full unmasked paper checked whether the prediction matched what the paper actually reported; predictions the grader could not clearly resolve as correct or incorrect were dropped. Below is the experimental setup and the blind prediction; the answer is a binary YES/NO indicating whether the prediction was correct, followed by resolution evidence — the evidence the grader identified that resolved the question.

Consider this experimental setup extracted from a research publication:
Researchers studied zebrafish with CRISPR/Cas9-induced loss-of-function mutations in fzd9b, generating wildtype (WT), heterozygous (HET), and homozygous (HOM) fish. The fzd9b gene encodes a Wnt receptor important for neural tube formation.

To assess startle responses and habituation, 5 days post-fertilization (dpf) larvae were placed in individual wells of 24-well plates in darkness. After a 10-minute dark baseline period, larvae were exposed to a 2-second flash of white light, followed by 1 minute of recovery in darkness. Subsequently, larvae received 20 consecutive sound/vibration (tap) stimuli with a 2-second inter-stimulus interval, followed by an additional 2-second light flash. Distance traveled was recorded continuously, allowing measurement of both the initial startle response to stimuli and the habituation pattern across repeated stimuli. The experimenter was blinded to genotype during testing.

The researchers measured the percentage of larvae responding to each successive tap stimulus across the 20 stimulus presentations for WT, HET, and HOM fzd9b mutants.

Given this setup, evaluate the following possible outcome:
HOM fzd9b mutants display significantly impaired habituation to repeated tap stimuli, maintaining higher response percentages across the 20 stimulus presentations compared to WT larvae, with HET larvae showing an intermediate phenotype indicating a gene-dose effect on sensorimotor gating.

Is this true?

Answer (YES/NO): NO